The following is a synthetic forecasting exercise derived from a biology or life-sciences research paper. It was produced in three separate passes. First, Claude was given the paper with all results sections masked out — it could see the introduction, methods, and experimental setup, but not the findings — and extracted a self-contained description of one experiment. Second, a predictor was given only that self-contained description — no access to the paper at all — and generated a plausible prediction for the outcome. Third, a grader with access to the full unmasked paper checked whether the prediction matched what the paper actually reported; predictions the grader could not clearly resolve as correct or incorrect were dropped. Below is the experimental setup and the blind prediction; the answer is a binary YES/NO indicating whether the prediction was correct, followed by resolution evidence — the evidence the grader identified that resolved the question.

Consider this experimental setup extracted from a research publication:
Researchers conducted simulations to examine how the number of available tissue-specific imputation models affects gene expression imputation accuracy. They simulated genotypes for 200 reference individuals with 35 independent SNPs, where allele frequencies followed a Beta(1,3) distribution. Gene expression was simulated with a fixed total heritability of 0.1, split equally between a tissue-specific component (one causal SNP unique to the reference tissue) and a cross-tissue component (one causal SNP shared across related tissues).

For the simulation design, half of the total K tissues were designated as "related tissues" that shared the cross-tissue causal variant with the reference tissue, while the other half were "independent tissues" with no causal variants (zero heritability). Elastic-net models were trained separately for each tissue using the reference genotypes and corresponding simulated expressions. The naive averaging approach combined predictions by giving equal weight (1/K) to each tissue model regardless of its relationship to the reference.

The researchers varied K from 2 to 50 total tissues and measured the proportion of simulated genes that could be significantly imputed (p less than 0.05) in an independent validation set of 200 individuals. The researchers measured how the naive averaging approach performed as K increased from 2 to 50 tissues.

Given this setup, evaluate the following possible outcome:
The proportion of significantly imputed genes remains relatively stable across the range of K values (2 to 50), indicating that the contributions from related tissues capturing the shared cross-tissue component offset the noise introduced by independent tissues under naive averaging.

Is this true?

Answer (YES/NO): NO